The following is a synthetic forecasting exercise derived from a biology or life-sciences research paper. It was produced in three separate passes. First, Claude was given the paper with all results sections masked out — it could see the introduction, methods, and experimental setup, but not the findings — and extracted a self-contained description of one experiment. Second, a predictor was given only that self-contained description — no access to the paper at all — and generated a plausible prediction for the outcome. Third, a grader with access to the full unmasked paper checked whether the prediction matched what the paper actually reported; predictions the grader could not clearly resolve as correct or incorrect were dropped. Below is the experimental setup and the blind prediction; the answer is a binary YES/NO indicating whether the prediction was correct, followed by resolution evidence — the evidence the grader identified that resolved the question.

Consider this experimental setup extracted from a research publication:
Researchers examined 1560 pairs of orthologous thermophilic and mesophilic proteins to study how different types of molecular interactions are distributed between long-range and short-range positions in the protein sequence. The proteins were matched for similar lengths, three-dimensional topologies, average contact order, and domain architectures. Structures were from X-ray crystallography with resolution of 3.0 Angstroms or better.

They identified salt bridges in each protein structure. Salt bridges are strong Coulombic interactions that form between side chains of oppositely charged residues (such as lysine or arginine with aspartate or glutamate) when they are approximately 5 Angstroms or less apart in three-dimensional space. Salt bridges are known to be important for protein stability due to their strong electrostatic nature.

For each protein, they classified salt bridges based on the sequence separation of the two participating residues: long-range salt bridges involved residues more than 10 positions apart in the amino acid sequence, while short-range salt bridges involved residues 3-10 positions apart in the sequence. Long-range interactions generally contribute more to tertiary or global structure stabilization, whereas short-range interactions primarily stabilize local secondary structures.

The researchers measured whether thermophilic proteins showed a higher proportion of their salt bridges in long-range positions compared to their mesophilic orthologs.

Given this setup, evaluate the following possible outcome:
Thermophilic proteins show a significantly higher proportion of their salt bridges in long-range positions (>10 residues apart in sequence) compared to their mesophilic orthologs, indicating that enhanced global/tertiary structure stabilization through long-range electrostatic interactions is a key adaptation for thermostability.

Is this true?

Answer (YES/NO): NO